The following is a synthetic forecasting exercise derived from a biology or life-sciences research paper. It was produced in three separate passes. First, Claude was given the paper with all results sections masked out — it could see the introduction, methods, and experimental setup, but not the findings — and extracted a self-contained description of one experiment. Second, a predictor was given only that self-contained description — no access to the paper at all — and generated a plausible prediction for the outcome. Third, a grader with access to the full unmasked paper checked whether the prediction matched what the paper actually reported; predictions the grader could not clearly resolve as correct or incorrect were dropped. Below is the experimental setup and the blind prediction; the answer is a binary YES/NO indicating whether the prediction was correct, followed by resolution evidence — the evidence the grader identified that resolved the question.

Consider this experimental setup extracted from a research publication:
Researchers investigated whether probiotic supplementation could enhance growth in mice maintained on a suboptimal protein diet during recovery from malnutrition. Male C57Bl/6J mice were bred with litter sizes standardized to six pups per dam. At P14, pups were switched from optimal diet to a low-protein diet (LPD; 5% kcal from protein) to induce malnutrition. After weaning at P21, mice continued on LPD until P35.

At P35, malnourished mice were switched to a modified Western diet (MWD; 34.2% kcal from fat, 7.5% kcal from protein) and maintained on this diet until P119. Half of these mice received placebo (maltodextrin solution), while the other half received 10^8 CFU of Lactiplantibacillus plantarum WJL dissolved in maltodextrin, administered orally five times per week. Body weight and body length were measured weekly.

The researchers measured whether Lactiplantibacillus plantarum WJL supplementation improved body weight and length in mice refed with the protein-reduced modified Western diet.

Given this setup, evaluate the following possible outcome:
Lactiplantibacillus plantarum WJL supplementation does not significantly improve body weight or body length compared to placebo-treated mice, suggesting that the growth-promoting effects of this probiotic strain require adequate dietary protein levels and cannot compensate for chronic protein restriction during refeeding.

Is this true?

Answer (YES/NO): NO